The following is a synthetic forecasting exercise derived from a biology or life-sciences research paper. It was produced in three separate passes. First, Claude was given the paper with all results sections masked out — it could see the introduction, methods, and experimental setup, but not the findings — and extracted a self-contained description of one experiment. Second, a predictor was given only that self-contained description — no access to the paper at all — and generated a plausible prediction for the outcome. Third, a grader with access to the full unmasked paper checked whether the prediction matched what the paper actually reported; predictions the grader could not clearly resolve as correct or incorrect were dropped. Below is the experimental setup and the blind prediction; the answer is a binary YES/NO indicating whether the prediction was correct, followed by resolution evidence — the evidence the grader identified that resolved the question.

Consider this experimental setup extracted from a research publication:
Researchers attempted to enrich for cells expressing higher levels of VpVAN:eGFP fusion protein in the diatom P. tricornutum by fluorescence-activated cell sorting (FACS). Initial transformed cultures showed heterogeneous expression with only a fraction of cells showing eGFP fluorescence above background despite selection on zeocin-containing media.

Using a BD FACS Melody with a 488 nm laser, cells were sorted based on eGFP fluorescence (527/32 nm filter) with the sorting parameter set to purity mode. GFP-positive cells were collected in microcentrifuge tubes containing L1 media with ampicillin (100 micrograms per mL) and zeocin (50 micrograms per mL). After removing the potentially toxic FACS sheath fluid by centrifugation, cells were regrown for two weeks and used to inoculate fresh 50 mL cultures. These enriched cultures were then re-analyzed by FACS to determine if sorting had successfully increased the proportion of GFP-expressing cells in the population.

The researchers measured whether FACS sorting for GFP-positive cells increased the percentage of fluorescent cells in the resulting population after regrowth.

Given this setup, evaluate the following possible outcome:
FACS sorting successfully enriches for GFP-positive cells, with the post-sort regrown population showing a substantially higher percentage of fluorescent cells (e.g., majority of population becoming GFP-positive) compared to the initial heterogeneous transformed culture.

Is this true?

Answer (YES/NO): NO